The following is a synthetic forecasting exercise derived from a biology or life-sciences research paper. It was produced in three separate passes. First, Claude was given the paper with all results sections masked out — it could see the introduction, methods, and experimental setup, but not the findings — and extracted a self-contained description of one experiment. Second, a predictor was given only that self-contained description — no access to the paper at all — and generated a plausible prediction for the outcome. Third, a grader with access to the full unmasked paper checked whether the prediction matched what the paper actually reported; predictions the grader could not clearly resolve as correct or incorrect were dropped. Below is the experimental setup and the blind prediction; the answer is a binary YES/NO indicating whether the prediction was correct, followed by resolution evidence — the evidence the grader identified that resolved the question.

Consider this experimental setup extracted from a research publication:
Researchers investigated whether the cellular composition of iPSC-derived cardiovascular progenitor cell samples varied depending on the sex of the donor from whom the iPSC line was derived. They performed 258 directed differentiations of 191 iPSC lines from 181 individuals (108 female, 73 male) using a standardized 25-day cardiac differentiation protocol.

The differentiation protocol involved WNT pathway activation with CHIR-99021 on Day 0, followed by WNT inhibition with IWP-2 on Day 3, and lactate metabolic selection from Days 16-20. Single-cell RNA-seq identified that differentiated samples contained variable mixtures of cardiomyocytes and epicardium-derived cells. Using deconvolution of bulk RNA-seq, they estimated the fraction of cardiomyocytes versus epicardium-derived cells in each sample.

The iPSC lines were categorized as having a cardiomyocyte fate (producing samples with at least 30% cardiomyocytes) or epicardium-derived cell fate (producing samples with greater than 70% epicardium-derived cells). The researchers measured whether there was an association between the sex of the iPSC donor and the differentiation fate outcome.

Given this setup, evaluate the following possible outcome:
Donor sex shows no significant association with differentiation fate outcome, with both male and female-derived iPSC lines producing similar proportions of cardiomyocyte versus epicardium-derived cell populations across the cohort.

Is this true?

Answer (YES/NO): NO